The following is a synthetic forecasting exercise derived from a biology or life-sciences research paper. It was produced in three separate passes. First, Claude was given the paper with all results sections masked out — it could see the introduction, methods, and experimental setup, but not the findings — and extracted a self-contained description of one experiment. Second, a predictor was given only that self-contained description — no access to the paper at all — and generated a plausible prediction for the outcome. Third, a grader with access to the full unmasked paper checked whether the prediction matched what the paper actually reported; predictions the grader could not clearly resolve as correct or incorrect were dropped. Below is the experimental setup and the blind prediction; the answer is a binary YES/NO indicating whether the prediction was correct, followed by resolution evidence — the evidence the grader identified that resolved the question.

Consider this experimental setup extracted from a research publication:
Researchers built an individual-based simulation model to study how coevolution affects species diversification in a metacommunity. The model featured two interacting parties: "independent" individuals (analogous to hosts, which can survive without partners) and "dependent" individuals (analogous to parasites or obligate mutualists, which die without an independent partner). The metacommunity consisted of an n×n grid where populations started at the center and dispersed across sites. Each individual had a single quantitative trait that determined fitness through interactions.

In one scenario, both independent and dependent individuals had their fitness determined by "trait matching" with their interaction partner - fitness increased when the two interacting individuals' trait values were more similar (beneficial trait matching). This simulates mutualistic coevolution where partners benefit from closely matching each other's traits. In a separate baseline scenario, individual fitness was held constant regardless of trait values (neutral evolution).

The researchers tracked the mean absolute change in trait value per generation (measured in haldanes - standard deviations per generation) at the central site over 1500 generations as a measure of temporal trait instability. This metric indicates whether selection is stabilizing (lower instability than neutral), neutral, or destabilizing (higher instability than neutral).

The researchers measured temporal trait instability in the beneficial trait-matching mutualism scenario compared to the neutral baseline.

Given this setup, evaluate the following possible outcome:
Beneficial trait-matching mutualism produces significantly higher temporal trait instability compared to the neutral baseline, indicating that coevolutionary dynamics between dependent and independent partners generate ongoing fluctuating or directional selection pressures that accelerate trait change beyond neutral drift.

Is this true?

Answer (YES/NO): NO